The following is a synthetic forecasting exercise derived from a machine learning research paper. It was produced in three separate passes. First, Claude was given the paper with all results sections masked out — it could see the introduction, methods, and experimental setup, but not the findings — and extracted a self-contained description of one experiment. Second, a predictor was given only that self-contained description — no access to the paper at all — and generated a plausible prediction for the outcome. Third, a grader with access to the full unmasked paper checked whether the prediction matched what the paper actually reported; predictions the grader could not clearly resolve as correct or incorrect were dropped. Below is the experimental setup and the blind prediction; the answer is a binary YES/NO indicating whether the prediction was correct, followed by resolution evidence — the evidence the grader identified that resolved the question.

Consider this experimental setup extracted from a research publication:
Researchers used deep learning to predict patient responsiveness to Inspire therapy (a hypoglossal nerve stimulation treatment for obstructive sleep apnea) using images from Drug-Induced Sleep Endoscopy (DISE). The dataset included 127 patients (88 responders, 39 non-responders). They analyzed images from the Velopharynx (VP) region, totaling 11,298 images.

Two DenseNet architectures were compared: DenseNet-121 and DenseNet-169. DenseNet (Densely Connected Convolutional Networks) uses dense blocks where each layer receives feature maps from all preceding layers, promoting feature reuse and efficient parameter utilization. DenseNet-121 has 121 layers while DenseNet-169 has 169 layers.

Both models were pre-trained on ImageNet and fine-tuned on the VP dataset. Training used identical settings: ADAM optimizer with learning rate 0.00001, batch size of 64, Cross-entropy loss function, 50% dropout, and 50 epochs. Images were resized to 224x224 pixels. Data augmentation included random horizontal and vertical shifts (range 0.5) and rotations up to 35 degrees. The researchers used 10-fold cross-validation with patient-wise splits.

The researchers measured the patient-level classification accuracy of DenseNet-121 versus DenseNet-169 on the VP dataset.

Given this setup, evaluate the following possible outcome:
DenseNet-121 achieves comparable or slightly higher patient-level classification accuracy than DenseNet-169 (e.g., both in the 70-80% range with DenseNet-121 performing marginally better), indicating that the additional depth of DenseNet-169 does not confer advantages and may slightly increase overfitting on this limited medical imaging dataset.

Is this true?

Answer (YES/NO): NO